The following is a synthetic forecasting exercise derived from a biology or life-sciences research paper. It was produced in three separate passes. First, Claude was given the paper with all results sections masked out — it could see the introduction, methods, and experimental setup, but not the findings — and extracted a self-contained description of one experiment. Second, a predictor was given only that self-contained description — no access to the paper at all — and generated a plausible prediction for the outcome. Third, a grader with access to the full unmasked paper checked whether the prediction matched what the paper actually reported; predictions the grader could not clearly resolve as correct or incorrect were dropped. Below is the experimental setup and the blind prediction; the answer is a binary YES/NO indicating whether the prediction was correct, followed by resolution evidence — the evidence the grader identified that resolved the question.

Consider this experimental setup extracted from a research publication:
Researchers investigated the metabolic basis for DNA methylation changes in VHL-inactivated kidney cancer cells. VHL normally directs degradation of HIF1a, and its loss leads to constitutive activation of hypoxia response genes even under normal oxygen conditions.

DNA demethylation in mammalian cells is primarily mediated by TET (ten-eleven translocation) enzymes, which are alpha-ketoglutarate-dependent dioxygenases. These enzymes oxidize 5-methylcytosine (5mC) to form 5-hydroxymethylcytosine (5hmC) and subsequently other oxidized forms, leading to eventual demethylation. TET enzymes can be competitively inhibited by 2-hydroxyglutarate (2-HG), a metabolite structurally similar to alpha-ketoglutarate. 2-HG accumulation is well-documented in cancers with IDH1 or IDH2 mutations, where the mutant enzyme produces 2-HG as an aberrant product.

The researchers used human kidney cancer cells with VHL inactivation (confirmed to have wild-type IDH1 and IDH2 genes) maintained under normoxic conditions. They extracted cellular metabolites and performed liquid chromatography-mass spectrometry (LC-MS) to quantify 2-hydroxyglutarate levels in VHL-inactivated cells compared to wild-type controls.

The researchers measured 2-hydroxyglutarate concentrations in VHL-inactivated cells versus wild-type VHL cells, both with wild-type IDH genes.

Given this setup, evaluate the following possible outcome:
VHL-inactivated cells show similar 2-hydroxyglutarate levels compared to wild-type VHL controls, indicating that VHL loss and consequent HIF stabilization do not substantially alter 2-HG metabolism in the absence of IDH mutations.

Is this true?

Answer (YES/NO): NO